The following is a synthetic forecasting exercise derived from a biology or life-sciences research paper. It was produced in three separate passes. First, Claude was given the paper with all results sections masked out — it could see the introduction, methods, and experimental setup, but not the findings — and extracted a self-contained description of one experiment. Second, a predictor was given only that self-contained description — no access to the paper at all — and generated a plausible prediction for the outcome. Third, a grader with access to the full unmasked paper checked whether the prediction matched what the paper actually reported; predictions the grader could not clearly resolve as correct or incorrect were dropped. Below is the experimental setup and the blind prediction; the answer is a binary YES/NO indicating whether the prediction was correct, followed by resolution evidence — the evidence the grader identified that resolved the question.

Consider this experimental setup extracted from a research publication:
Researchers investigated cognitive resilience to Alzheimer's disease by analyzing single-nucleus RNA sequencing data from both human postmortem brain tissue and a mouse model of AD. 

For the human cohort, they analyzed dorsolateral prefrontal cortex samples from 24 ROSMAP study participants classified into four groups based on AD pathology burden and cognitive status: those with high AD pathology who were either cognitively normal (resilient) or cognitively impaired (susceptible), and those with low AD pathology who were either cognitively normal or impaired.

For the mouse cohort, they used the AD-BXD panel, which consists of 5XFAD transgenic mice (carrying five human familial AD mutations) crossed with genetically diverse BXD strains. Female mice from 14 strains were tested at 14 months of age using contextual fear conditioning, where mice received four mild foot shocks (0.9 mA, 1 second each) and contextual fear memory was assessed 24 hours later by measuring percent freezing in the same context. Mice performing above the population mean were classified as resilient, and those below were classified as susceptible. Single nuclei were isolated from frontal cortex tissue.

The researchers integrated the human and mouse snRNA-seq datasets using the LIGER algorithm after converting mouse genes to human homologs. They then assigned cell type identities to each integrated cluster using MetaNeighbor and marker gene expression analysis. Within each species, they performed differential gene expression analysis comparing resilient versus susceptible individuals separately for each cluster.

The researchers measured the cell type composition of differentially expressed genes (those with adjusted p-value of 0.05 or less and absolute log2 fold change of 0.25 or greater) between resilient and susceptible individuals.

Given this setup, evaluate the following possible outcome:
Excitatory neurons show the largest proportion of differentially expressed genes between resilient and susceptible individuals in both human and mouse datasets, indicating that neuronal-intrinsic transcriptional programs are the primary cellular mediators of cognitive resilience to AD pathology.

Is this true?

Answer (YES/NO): YES